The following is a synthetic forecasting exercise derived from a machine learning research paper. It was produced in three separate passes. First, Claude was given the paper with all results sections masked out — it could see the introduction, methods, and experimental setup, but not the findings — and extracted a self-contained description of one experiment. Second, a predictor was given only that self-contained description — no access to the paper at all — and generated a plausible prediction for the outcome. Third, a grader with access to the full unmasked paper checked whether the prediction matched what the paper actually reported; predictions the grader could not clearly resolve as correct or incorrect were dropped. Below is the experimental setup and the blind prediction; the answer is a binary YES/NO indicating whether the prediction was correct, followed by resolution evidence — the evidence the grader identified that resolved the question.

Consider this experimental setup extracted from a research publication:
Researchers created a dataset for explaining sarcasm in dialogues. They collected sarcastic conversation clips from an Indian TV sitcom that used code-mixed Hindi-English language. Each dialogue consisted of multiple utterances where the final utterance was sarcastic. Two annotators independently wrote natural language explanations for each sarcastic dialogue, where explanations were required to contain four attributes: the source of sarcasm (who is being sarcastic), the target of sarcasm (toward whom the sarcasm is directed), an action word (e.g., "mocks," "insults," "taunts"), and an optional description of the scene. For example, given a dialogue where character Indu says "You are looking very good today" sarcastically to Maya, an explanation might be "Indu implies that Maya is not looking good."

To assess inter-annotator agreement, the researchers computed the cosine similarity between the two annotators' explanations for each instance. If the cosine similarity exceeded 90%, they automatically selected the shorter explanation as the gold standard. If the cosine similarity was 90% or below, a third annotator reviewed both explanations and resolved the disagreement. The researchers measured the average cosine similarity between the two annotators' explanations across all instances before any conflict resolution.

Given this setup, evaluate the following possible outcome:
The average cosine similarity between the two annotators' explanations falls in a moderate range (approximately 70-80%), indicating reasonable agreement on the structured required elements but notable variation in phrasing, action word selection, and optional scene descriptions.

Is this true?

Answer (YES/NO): NO